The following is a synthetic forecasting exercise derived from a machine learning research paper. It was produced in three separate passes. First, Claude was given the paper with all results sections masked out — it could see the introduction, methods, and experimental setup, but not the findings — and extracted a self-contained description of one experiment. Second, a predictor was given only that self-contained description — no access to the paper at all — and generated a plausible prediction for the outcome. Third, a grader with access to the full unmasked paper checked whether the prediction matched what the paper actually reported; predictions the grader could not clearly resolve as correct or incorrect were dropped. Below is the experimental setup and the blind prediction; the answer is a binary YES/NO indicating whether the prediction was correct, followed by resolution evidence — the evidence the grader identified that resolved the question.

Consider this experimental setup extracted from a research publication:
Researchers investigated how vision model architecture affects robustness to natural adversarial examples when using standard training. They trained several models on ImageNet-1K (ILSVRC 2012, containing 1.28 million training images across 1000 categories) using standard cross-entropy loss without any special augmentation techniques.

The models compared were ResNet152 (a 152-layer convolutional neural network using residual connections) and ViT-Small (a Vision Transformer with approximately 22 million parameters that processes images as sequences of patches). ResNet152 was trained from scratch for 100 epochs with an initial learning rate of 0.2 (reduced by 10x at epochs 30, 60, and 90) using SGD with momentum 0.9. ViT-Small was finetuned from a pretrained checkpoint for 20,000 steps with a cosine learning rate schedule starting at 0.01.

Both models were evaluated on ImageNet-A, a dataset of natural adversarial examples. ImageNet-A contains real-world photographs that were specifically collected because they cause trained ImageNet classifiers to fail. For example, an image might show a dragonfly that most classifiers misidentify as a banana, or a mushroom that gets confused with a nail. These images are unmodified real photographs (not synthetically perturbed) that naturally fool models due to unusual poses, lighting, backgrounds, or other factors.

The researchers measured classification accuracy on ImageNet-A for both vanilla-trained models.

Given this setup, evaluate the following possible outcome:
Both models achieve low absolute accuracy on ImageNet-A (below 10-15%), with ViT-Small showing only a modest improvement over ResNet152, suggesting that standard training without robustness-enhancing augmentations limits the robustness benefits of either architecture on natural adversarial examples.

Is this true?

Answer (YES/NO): NO